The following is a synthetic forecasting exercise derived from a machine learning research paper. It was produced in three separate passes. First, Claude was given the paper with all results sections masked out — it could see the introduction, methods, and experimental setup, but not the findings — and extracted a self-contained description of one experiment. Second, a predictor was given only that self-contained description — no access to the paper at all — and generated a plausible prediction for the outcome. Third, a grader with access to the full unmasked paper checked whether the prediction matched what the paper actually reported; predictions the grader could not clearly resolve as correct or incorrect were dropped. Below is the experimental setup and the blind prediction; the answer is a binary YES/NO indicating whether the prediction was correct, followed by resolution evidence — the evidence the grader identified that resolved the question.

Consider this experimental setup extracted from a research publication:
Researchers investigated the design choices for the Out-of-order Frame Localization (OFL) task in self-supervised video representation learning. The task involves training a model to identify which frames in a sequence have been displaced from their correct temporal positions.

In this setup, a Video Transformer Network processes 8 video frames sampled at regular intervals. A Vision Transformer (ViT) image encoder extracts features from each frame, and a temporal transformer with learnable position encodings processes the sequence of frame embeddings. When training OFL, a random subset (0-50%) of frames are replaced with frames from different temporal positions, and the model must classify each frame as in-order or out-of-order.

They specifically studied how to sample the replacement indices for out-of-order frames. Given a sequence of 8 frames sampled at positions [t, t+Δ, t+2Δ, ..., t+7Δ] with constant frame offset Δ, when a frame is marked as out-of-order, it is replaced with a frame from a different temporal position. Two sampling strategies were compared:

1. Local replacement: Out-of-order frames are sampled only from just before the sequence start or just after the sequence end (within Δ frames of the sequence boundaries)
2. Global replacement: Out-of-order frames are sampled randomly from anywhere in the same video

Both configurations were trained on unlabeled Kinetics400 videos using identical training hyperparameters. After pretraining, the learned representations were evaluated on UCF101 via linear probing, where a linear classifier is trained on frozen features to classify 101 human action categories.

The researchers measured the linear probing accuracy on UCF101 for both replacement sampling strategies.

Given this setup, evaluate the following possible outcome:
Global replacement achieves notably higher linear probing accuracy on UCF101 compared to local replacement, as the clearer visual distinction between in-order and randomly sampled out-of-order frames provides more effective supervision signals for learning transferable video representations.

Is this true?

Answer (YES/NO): NO